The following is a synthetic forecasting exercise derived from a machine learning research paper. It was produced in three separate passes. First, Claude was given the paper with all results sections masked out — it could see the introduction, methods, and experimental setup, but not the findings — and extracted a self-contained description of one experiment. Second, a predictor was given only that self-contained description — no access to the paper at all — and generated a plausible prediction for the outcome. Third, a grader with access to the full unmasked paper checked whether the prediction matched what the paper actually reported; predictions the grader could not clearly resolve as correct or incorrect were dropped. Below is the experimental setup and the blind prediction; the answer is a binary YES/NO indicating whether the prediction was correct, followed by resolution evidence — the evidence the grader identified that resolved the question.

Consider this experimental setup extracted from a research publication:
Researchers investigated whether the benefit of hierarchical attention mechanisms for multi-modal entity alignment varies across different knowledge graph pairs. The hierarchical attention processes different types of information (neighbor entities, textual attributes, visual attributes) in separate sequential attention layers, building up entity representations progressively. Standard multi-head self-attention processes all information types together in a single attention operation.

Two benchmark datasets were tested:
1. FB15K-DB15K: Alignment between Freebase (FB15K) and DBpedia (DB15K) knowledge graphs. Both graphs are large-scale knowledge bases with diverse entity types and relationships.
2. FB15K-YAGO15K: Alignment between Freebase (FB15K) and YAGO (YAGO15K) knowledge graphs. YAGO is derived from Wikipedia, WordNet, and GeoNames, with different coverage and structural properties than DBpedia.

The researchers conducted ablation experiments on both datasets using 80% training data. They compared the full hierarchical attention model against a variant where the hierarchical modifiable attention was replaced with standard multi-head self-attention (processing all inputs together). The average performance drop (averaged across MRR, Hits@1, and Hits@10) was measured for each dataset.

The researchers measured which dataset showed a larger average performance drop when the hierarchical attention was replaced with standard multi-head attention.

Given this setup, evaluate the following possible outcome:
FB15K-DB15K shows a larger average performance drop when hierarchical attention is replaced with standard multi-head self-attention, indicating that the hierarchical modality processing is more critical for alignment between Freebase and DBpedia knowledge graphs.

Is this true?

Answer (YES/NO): NO